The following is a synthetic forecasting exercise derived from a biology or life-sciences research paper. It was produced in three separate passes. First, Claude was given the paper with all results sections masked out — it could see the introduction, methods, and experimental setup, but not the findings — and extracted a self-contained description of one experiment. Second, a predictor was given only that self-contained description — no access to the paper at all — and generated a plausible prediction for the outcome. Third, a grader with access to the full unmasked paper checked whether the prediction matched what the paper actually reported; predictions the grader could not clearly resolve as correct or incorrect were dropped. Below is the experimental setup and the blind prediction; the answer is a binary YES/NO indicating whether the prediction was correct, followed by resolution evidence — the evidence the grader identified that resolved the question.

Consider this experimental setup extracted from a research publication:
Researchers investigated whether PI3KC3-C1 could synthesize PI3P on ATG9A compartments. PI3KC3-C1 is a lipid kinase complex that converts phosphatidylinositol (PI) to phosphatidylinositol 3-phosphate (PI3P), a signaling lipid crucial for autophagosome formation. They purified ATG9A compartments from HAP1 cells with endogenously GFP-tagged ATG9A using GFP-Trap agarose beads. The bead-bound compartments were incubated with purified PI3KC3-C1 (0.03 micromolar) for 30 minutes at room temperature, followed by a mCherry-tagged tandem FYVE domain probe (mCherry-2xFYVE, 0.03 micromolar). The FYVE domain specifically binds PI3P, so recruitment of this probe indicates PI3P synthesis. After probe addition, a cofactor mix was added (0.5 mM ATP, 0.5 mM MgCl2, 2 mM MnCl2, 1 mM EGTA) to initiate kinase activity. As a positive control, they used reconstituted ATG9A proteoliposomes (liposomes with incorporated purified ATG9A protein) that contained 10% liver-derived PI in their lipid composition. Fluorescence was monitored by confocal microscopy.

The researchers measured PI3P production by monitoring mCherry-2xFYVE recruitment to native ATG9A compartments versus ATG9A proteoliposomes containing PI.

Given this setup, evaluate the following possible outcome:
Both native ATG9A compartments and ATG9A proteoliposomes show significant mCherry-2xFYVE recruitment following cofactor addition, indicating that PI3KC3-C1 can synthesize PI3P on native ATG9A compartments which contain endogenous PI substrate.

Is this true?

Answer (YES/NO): NO